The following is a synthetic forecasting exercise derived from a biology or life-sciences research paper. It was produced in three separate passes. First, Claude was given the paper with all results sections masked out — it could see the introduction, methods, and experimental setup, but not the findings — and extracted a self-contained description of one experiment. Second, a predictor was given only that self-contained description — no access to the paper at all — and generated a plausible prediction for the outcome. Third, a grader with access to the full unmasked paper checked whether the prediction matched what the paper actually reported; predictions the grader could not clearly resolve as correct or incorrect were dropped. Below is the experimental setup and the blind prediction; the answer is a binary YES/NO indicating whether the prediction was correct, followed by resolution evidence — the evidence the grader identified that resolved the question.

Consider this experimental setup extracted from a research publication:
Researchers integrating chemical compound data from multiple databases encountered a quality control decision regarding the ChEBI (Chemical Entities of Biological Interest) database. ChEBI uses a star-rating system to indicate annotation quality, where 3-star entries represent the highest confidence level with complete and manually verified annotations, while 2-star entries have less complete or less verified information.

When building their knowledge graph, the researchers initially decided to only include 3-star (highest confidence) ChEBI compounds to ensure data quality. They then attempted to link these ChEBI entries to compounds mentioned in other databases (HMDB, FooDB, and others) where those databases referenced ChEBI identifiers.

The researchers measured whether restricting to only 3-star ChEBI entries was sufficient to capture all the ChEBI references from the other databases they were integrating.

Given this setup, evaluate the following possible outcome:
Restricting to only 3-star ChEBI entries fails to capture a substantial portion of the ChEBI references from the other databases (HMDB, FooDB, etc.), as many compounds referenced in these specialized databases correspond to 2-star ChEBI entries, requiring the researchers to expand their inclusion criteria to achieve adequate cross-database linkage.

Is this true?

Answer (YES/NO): YES